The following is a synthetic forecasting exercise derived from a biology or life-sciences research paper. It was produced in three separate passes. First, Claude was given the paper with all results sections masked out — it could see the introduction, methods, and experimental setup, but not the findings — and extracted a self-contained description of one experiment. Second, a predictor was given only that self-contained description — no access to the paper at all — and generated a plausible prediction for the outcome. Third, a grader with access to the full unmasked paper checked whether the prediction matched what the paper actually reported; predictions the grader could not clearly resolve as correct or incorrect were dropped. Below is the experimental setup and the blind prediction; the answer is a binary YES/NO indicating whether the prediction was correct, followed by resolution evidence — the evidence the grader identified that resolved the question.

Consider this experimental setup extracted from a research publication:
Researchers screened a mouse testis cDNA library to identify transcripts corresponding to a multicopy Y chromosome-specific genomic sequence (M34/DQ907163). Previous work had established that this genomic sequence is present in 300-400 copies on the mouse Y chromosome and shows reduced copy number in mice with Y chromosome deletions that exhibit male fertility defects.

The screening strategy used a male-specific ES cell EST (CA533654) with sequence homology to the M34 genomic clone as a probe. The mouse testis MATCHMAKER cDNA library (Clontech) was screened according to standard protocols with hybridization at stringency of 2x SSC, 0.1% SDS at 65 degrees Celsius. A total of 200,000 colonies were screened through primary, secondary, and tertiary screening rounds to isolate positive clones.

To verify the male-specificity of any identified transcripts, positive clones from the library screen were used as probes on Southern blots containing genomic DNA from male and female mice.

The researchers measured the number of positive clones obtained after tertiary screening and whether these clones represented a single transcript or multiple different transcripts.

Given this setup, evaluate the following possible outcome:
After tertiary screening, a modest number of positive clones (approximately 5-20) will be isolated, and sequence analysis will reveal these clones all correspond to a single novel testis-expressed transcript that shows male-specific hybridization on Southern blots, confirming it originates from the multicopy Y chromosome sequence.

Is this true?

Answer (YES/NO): YES